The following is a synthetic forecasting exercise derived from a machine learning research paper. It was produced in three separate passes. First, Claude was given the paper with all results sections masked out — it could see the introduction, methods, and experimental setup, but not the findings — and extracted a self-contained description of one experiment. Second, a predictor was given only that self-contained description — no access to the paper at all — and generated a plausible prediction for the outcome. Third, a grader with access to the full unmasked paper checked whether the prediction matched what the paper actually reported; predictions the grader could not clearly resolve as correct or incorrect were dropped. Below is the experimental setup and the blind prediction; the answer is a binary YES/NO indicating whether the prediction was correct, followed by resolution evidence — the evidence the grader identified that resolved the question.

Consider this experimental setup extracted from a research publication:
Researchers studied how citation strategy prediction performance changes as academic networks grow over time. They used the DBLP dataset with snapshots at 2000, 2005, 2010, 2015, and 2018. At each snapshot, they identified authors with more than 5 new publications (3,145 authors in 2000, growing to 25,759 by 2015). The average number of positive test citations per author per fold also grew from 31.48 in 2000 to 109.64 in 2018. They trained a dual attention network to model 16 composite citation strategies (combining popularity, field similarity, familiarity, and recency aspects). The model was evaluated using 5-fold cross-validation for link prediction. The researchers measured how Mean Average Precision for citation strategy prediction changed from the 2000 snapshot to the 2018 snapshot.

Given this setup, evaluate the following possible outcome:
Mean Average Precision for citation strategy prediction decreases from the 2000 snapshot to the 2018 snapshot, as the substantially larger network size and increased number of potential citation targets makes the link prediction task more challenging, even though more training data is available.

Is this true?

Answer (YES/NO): YES